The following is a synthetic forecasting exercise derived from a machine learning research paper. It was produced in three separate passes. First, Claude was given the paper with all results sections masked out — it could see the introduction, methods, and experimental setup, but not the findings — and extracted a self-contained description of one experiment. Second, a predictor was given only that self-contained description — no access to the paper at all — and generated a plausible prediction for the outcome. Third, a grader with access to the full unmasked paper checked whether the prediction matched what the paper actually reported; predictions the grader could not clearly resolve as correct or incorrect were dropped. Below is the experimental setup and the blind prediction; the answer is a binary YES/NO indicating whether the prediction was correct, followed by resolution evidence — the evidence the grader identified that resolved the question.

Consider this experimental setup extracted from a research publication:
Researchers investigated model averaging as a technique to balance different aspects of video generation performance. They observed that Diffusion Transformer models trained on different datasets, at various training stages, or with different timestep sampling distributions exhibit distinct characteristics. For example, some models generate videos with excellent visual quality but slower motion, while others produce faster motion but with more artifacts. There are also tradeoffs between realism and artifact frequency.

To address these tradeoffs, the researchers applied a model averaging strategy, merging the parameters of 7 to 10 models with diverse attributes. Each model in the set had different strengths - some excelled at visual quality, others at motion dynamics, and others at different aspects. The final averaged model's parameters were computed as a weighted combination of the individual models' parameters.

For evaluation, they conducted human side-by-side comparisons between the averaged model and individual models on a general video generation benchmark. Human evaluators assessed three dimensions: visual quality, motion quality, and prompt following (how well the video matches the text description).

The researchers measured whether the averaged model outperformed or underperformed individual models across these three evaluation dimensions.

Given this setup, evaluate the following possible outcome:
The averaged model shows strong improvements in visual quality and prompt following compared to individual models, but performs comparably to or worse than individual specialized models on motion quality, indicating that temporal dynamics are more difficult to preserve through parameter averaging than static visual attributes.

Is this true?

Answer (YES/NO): NO